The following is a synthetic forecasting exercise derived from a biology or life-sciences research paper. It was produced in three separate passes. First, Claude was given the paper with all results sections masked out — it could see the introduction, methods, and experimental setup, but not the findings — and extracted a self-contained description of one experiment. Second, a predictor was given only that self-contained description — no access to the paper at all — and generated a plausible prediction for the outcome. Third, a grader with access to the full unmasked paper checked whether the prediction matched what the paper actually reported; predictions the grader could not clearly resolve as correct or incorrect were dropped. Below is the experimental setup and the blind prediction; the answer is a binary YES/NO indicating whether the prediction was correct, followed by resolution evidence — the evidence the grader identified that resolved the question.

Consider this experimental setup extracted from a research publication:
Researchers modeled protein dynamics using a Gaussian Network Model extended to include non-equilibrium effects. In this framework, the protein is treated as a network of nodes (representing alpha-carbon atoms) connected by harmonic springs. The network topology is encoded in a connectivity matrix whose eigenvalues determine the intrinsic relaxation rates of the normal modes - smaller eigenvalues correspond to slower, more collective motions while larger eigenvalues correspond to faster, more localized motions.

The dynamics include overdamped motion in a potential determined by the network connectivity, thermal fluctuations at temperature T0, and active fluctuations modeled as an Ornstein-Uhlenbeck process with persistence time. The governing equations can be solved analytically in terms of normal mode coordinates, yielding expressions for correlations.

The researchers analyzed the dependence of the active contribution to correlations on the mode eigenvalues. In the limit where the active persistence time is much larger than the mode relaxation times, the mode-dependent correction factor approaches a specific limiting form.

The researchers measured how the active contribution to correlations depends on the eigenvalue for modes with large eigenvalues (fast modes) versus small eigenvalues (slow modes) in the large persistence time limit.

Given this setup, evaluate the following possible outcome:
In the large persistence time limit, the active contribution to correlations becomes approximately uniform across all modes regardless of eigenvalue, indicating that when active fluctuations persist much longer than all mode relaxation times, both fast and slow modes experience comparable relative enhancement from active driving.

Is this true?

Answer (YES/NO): NO